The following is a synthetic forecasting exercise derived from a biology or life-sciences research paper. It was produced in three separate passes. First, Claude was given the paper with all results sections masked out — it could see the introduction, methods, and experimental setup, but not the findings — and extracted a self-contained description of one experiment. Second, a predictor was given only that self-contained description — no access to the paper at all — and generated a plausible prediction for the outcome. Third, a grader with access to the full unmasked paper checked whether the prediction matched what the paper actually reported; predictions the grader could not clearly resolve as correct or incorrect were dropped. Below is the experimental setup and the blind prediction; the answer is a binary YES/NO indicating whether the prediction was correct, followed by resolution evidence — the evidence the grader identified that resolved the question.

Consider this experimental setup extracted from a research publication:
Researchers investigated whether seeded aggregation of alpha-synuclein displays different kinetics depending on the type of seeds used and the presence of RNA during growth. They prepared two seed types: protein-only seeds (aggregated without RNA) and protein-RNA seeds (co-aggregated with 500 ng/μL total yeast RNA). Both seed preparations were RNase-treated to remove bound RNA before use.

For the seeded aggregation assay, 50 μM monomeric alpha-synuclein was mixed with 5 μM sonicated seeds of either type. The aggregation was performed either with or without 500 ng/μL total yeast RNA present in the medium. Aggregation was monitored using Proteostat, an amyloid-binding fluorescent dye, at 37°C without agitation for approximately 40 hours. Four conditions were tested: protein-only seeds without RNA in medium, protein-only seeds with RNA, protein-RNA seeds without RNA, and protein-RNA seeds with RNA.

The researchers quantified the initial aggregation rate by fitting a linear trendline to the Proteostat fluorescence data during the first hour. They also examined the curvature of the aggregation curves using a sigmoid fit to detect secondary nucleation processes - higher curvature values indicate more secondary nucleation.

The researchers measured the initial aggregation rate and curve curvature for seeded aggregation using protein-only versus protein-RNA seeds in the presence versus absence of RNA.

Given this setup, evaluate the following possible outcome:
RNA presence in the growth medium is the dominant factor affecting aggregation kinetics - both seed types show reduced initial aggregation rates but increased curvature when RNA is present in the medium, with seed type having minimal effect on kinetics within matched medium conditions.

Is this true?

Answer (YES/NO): NO